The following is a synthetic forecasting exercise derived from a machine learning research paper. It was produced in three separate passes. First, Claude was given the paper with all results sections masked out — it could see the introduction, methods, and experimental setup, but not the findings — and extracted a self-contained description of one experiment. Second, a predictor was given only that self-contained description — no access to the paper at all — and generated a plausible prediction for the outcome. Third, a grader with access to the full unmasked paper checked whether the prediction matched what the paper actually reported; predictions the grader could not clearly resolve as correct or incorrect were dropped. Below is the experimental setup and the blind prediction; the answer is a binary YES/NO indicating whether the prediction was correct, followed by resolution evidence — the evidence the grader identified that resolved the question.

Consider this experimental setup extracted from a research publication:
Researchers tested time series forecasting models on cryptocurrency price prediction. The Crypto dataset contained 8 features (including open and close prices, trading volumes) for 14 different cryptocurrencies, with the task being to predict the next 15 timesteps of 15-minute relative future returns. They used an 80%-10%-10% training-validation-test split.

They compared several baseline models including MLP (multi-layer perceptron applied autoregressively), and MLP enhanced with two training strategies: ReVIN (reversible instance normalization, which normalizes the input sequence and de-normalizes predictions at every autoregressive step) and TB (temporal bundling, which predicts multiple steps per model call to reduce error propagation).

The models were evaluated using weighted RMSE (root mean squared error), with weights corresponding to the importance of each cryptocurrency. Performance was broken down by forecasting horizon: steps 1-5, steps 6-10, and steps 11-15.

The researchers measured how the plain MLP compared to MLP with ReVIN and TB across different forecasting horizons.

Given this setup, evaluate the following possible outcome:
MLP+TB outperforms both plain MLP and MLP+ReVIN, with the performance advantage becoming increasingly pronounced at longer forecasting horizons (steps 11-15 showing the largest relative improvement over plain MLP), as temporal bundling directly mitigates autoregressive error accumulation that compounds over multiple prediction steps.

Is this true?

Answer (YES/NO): NO